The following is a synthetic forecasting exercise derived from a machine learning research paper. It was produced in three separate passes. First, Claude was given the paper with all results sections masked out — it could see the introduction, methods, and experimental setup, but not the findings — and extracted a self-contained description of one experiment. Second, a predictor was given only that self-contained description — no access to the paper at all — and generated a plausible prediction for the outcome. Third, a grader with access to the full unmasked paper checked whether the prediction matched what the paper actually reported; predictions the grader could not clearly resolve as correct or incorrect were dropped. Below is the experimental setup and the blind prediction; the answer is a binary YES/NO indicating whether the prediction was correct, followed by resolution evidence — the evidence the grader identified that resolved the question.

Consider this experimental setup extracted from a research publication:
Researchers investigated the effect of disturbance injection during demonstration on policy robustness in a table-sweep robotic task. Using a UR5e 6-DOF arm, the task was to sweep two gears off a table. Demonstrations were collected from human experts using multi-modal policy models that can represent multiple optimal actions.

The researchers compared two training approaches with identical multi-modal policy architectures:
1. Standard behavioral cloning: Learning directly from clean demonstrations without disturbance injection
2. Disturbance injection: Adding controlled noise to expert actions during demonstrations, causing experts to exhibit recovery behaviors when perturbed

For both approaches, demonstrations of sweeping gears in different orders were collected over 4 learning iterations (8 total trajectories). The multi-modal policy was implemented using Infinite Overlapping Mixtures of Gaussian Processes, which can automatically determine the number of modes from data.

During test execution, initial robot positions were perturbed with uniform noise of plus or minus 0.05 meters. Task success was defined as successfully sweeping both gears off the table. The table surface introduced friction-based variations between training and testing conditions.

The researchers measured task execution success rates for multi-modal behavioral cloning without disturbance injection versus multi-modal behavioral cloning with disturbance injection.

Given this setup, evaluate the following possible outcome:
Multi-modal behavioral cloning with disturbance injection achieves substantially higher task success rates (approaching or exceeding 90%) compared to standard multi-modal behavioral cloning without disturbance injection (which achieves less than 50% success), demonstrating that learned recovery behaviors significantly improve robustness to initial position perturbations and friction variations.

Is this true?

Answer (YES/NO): NO